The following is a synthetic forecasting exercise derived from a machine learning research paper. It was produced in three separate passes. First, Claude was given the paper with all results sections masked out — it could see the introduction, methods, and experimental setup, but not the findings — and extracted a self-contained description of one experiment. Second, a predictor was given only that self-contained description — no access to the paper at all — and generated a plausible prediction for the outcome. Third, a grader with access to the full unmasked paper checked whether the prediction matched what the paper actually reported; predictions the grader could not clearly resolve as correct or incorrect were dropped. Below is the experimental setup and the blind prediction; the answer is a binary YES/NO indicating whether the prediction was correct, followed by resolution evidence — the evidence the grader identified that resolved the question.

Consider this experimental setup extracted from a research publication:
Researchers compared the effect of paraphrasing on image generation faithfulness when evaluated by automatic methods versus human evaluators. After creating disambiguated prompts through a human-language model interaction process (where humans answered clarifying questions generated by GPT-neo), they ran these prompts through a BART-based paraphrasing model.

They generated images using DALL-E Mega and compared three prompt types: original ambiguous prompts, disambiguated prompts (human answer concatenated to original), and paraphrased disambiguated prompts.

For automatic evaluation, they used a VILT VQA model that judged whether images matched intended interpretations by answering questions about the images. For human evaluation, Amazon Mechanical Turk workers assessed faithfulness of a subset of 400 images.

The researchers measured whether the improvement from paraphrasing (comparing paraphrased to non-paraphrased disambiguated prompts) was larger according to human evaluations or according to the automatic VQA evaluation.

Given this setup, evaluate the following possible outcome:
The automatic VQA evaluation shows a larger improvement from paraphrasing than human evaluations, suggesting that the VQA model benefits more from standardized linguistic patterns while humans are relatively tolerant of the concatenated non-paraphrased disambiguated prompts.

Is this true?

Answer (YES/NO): NO